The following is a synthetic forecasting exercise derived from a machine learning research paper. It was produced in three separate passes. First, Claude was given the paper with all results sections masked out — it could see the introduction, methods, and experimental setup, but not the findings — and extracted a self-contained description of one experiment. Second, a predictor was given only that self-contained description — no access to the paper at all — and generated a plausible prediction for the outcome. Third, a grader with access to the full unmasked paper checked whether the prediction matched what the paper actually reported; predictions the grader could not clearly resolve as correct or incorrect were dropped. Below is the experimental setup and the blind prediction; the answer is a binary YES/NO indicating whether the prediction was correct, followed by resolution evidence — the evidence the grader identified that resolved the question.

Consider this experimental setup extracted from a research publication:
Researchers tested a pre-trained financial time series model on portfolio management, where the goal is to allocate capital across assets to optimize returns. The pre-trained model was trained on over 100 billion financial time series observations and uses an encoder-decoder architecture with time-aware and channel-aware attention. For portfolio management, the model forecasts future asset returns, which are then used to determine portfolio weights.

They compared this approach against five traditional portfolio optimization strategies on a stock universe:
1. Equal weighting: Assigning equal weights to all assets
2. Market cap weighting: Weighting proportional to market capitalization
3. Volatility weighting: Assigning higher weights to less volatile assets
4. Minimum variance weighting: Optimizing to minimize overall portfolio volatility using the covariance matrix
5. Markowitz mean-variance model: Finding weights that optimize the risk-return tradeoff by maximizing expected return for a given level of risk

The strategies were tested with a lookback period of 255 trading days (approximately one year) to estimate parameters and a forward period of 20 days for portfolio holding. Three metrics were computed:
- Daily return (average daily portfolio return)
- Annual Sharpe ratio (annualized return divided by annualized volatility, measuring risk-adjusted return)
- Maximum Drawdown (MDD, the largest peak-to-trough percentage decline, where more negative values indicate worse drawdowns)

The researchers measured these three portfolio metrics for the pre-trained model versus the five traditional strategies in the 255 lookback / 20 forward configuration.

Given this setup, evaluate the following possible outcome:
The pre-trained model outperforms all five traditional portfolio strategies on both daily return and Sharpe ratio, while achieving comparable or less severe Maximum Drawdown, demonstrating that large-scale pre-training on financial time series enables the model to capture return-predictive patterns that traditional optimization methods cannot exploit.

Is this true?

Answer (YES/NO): NO